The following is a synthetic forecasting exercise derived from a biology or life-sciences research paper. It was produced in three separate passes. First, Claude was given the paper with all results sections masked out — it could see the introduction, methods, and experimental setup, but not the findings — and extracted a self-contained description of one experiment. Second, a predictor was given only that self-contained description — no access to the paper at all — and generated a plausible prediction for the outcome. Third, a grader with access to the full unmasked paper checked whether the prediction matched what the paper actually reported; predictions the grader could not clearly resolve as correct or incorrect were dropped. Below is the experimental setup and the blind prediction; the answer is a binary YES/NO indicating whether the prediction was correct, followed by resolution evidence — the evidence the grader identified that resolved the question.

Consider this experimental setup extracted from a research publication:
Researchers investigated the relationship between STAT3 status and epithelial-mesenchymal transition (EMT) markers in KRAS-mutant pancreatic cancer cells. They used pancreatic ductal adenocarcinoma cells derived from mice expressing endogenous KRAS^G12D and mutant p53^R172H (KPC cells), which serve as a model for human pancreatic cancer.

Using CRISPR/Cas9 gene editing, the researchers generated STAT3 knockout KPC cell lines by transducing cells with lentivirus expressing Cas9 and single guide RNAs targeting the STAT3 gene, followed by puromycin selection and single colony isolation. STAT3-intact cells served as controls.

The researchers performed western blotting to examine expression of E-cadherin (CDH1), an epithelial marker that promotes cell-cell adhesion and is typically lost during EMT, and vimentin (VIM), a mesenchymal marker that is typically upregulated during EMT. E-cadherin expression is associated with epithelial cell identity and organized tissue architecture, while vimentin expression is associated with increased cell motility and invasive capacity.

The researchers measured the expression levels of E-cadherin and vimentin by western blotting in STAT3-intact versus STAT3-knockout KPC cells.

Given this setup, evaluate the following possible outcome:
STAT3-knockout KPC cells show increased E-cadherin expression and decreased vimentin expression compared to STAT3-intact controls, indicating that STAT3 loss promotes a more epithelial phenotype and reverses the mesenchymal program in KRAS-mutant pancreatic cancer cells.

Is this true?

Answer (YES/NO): NO